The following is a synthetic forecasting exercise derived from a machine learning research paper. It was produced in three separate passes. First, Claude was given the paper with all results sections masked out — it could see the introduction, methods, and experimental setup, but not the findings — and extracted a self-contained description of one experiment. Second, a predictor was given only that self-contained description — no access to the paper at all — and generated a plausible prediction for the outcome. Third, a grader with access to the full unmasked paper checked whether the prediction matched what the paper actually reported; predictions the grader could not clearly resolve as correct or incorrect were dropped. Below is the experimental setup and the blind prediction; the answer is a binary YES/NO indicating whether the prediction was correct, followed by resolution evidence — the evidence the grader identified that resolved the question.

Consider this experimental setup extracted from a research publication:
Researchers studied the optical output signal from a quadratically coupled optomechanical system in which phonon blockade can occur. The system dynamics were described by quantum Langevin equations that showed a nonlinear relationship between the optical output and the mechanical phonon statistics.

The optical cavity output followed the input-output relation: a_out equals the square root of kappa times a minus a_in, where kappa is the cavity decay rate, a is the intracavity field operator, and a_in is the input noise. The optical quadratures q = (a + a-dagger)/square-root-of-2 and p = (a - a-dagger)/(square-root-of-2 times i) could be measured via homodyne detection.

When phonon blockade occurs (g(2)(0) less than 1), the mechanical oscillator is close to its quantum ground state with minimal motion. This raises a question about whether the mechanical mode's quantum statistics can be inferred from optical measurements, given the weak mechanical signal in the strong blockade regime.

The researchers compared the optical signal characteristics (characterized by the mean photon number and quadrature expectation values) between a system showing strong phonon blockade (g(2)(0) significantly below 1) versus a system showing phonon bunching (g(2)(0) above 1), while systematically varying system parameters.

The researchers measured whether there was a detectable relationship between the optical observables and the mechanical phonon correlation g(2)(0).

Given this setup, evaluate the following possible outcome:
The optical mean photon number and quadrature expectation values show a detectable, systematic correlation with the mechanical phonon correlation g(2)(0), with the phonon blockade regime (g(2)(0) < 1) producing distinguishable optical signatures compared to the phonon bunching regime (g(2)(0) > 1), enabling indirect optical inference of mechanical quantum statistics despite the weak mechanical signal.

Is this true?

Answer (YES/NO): YES